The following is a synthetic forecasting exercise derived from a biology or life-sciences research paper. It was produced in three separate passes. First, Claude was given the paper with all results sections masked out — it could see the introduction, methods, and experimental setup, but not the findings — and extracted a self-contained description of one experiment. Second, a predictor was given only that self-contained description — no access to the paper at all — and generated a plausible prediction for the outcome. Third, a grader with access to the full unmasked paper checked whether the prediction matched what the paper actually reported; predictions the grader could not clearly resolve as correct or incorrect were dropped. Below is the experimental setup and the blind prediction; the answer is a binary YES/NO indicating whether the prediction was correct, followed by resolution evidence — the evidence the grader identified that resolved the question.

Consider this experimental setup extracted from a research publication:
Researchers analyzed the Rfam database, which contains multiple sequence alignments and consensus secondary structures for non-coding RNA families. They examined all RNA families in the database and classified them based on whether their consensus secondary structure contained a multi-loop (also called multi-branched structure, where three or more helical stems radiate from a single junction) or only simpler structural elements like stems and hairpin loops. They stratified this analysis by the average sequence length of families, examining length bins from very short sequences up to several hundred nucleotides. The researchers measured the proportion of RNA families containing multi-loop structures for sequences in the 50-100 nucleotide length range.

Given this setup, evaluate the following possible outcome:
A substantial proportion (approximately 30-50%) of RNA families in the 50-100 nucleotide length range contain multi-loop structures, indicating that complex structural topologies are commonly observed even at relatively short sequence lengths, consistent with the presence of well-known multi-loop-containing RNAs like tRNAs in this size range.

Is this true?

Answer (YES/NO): NO